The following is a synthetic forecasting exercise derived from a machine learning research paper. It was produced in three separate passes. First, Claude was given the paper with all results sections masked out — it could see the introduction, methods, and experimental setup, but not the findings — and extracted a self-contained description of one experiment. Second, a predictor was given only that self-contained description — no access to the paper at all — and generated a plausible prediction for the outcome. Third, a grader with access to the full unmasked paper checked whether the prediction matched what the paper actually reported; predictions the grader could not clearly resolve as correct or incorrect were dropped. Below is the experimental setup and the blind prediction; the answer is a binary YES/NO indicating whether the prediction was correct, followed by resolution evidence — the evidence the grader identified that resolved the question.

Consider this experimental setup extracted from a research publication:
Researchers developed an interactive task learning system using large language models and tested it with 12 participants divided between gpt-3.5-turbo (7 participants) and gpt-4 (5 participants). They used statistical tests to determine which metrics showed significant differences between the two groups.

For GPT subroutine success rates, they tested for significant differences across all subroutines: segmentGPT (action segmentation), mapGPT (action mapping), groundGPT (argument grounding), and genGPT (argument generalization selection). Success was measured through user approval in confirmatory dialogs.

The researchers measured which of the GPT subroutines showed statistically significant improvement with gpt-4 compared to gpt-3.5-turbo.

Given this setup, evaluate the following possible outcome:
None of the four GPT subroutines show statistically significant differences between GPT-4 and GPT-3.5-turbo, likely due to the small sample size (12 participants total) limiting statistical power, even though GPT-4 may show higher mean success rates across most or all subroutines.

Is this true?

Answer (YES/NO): NO